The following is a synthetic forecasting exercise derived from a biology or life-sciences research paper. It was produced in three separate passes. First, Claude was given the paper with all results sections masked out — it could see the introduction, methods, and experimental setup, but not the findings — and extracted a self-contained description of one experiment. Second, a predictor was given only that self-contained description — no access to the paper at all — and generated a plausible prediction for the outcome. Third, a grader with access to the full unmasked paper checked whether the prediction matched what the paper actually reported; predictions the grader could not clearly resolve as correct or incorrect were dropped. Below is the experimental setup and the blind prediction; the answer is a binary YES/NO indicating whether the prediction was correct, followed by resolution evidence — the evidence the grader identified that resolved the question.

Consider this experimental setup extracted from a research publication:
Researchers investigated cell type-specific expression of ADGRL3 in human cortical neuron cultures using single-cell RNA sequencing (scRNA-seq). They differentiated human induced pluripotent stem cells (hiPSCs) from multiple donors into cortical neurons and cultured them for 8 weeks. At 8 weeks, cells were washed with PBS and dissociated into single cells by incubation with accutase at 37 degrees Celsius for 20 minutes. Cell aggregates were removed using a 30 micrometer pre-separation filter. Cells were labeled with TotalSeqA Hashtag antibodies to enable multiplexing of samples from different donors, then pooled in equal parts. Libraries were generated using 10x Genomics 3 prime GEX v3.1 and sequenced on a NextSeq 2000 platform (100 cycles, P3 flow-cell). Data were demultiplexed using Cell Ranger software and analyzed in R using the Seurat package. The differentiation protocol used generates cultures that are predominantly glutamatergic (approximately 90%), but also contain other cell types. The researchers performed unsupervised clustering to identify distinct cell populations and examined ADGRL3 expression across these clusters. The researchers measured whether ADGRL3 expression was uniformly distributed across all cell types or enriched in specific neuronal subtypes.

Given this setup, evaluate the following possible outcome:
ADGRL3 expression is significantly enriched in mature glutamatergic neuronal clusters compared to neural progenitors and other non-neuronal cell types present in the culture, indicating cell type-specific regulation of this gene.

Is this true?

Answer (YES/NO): NO